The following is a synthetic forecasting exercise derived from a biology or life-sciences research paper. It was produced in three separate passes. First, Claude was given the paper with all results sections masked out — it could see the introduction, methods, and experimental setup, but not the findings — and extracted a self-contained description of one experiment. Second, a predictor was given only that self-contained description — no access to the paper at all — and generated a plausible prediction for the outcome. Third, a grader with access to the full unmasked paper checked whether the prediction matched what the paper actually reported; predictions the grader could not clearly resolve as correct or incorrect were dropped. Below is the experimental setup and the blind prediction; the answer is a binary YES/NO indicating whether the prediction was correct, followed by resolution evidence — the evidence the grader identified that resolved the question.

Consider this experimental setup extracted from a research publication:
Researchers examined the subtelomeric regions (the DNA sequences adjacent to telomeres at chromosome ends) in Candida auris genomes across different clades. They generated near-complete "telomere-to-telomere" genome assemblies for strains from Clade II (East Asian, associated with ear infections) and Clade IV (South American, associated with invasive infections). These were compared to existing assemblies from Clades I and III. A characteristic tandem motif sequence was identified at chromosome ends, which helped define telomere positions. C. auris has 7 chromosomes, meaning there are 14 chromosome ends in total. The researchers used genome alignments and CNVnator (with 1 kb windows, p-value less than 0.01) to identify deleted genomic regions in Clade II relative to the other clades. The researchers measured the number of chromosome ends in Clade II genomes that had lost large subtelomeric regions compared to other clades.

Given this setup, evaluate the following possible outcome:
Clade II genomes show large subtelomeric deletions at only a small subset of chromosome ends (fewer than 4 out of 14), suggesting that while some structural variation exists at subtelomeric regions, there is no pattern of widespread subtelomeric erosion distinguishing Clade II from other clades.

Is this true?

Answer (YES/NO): NO